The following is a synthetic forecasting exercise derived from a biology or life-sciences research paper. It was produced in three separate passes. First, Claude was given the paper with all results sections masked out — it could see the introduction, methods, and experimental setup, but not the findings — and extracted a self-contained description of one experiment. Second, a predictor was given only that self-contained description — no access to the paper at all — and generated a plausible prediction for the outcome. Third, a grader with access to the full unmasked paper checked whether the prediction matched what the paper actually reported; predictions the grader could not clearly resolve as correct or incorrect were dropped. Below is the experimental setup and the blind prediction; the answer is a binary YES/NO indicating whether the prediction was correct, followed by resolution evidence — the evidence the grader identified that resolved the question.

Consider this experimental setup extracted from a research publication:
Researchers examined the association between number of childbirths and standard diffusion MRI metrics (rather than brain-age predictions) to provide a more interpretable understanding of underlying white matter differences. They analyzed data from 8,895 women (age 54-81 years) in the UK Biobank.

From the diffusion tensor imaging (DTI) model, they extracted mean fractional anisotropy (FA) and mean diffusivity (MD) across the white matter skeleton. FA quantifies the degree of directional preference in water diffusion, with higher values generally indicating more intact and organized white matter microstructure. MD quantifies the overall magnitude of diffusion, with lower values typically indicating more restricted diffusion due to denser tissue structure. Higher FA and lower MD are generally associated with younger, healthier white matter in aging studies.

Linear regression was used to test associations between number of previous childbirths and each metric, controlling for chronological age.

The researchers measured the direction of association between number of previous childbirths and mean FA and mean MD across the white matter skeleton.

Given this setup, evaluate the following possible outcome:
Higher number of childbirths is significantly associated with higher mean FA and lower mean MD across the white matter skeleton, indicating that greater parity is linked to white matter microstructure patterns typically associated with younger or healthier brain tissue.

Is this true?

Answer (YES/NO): NO